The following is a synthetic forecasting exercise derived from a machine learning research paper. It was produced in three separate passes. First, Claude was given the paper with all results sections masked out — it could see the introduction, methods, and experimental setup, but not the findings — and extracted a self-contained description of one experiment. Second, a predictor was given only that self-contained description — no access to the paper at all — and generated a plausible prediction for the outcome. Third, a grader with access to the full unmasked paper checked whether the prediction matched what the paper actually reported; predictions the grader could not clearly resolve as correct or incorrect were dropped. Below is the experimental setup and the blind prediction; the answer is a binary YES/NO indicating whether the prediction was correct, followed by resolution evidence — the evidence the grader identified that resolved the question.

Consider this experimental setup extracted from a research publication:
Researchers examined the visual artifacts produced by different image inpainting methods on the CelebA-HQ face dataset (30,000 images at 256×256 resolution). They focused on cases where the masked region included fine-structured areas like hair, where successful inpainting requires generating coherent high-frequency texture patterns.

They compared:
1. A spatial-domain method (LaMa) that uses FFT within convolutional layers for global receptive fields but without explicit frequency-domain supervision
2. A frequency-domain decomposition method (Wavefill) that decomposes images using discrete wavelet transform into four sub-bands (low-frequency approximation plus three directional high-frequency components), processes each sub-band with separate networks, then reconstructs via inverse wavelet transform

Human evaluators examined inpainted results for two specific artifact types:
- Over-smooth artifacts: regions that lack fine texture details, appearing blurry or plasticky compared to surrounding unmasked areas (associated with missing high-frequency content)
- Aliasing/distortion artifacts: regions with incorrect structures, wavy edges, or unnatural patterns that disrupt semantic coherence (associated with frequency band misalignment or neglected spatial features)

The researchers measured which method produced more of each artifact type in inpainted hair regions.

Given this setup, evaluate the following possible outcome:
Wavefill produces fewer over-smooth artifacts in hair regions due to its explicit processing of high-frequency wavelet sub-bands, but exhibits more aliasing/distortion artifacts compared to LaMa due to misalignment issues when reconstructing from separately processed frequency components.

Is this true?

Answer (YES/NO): YES